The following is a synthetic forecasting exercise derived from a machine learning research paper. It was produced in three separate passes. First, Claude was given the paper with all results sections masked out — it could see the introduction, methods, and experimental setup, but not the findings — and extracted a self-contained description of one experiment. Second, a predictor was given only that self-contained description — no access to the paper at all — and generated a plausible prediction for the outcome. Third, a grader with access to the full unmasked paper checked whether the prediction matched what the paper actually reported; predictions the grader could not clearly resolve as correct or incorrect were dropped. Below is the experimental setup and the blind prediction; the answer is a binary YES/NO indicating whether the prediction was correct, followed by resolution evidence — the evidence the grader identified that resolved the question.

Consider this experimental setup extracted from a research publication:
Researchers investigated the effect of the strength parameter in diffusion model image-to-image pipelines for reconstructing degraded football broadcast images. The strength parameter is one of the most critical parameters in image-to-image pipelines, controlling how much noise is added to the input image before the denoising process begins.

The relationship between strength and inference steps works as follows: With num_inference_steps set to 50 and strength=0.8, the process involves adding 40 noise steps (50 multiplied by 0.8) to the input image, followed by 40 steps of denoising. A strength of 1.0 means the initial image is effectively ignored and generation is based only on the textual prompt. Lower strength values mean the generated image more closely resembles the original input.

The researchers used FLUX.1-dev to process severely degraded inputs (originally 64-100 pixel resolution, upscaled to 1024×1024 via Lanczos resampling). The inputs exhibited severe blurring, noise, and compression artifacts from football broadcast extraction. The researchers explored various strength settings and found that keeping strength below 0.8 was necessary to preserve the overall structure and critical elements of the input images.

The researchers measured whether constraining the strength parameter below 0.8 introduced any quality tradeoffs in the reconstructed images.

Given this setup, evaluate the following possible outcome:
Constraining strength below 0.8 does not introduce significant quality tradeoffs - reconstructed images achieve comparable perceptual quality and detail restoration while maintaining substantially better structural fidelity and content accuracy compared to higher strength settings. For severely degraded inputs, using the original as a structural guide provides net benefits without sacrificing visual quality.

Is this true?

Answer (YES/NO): NO